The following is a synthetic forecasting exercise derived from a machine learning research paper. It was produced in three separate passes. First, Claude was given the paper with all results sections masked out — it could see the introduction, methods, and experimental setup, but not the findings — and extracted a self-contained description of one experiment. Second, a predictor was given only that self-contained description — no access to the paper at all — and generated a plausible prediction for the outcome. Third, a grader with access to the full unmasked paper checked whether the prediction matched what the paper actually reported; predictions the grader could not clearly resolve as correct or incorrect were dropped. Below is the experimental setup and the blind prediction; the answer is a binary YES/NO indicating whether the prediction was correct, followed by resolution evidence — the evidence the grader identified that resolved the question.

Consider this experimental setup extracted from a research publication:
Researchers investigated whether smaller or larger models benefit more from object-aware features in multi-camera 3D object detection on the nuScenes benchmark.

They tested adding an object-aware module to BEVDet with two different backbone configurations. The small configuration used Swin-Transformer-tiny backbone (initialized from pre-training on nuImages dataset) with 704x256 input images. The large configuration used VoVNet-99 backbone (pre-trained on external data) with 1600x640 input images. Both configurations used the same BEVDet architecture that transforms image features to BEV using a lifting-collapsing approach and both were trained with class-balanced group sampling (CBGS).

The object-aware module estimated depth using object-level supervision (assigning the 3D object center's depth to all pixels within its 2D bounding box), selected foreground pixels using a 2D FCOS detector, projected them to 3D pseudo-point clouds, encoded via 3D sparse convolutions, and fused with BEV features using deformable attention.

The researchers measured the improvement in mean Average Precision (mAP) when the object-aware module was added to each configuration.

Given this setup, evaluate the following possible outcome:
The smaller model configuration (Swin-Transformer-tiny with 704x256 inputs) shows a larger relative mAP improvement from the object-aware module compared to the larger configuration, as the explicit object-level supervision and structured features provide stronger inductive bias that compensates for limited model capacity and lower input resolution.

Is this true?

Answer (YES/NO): YES